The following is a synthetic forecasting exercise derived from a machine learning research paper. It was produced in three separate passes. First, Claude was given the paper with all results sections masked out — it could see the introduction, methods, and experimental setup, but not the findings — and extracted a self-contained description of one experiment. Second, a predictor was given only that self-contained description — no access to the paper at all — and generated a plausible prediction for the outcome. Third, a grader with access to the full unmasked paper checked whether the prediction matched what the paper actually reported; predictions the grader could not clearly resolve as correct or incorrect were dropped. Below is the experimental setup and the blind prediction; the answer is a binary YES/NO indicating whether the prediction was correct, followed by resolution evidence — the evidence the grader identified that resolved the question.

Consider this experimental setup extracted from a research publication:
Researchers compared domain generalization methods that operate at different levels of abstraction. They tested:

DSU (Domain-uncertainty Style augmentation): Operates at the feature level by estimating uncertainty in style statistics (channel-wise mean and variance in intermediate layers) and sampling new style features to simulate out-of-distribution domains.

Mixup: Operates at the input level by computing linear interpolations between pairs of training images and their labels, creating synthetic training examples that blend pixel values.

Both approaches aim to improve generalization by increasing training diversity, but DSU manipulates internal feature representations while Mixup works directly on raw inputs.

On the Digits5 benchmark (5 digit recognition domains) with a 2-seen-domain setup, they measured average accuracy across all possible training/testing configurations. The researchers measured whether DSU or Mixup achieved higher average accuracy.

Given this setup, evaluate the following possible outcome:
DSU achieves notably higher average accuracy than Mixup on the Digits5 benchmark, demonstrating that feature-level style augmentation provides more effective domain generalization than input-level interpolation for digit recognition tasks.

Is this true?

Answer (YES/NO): YES